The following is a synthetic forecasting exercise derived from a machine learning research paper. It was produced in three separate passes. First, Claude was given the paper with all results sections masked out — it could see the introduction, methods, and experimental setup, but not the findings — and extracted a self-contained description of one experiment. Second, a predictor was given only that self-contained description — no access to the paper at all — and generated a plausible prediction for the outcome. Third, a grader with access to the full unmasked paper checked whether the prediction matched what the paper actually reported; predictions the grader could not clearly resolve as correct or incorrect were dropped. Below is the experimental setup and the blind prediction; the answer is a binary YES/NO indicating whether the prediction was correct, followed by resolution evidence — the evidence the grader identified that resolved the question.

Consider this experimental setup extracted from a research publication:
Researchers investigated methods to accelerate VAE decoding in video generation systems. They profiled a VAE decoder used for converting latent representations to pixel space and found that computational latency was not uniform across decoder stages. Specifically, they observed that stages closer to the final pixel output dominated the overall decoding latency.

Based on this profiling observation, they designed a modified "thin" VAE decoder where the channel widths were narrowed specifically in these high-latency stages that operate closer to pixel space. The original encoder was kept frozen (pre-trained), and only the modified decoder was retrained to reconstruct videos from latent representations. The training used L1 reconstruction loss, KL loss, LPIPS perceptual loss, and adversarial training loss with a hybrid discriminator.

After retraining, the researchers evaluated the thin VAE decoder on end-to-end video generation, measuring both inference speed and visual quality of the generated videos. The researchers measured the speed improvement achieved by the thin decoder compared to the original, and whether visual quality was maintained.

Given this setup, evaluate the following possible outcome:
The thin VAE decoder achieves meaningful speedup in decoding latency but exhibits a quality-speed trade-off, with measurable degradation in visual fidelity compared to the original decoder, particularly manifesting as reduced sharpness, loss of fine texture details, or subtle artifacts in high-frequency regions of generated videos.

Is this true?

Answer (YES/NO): NO